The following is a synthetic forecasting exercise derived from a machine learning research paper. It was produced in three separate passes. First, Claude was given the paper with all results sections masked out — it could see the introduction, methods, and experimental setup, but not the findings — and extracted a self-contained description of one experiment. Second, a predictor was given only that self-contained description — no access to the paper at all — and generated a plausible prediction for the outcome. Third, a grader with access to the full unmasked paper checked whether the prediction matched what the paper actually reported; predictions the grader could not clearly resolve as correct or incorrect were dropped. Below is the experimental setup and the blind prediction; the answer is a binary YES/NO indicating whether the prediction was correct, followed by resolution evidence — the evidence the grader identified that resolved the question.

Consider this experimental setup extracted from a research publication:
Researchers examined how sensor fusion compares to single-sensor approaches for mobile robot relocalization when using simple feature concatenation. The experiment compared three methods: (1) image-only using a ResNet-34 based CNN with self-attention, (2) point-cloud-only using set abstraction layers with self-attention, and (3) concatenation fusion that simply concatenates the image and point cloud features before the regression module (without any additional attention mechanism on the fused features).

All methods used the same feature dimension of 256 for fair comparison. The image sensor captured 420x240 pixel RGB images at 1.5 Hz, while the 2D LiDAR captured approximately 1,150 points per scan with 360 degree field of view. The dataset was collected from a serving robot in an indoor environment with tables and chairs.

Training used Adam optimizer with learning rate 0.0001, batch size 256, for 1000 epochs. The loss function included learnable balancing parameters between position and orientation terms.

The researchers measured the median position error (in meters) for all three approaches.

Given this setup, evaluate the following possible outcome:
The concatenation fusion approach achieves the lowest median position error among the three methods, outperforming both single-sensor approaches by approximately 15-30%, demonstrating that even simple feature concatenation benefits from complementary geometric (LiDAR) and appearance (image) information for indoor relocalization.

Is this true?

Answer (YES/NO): NO